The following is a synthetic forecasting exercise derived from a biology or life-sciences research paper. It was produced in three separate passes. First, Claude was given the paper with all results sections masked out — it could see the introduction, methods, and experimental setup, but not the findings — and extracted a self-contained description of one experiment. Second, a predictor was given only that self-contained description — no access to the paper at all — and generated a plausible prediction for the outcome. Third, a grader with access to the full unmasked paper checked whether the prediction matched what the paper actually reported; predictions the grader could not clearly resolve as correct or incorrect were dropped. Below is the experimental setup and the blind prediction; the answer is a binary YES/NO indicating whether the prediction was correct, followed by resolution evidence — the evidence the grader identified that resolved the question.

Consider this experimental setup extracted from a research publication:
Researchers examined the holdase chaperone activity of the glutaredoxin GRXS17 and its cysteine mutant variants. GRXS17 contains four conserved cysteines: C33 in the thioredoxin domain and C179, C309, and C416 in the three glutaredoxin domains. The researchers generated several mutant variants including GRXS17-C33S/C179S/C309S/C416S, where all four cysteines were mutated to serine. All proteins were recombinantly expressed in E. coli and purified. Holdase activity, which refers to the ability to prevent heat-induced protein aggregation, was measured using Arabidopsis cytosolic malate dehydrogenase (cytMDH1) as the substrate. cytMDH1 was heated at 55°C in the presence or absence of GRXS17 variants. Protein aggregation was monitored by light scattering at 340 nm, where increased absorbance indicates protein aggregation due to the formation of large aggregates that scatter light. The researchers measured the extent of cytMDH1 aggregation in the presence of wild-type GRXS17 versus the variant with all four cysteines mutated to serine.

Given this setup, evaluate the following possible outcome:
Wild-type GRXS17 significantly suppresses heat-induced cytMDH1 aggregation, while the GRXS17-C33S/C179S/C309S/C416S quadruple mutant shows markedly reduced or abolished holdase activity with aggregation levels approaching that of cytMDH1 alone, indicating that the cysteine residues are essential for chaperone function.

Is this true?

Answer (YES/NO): YES